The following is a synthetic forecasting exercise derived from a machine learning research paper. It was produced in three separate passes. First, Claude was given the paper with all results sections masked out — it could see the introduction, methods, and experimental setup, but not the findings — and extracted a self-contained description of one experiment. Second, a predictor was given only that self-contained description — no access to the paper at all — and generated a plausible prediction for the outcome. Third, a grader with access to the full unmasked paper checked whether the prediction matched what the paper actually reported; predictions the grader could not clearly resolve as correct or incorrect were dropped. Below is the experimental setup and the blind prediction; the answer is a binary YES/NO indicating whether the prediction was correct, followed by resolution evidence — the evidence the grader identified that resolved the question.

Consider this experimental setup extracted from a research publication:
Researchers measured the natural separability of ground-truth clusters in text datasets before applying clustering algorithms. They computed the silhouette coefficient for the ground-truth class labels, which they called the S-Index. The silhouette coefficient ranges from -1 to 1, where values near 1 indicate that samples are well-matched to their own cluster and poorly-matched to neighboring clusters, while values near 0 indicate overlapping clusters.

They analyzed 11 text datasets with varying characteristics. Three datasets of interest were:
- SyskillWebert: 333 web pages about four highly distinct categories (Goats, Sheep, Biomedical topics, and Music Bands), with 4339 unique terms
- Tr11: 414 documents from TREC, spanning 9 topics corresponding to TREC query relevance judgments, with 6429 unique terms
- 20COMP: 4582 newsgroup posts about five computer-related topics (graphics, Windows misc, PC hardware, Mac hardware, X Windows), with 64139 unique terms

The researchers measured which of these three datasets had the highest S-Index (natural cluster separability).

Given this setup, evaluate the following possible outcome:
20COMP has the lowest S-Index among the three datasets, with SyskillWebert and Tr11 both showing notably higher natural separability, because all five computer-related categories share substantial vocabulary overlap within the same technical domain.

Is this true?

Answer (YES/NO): YES